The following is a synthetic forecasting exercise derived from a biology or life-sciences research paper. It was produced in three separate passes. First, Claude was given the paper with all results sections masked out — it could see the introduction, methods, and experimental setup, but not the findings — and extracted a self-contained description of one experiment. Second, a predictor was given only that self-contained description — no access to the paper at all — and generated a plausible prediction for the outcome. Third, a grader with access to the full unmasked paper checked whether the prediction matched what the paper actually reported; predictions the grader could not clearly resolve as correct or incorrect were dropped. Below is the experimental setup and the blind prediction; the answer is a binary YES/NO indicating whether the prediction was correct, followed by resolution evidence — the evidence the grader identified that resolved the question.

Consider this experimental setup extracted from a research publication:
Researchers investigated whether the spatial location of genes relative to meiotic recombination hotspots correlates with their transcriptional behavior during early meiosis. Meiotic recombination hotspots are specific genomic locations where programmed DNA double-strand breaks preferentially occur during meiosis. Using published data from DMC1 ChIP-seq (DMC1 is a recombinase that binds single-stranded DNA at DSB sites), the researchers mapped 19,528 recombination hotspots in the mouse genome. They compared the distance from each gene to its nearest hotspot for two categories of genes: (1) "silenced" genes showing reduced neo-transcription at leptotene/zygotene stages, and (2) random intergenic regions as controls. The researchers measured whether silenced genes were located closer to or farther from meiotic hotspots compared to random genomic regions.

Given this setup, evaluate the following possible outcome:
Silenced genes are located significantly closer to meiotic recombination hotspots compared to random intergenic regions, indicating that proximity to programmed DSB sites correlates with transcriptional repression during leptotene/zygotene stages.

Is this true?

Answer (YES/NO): YES